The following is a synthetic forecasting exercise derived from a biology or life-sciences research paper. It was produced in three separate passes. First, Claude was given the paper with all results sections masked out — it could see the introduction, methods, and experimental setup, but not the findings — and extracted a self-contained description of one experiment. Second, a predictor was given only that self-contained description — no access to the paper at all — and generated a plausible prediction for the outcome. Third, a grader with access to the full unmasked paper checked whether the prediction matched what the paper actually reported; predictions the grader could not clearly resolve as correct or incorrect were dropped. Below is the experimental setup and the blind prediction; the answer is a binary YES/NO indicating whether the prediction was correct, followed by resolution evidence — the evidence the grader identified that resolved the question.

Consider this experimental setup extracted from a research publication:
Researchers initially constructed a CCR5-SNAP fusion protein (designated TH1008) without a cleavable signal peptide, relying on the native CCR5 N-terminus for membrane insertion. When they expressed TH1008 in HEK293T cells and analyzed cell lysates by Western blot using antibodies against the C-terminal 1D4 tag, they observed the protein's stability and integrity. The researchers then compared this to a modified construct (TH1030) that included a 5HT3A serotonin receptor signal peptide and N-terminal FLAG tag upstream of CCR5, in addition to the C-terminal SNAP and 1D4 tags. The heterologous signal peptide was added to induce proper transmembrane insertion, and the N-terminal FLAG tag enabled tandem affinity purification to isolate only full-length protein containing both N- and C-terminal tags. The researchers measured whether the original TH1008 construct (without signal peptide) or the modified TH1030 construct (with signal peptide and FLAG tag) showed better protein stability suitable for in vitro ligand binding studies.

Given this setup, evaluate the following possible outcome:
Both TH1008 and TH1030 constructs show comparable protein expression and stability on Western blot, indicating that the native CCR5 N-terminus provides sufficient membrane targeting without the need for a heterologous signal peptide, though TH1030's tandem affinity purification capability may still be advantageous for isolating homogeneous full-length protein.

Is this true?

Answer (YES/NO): NO